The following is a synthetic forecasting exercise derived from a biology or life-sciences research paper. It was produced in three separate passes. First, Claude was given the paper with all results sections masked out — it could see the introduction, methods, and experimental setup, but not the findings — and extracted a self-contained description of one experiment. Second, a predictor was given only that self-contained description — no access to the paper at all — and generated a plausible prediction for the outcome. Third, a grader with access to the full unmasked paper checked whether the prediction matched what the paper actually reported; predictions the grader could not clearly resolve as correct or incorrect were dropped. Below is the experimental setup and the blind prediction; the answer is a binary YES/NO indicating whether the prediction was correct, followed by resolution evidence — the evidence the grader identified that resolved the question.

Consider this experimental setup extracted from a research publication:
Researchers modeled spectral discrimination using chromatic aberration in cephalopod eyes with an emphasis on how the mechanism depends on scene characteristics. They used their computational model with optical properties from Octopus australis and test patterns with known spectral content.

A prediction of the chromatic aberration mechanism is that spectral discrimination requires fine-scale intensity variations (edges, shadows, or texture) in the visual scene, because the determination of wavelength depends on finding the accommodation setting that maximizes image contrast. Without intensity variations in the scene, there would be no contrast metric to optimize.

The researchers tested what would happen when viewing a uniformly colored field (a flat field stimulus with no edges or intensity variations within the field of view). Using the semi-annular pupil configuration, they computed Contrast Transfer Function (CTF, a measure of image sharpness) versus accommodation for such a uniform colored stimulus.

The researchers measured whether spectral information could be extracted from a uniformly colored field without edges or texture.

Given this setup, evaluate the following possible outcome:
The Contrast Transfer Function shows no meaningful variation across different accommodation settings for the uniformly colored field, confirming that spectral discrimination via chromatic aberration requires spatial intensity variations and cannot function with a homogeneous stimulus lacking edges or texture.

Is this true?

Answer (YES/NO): YES